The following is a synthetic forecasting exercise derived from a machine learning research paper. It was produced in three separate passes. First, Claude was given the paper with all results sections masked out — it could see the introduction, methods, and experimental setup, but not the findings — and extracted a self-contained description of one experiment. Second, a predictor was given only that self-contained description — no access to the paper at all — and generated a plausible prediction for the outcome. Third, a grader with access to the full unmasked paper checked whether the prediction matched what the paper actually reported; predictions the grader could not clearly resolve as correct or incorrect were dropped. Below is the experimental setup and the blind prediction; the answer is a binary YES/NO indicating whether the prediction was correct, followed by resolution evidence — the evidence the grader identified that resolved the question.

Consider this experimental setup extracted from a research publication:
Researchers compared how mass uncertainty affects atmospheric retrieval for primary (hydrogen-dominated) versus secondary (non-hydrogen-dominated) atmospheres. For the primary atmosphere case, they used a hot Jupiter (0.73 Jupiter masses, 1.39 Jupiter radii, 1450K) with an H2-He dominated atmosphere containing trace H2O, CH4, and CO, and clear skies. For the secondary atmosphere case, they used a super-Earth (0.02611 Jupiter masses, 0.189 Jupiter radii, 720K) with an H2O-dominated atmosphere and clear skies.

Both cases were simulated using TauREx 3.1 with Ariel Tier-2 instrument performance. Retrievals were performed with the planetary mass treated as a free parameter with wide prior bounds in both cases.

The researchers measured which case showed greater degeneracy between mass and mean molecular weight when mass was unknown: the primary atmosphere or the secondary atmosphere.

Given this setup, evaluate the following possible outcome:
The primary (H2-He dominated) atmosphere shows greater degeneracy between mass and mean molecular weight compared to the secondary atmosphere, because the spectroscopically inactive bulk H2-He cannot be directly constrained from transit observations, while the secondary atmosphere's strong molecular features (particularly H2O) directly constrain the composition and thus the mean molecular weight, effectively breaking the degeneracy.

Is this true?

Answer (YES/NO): NO